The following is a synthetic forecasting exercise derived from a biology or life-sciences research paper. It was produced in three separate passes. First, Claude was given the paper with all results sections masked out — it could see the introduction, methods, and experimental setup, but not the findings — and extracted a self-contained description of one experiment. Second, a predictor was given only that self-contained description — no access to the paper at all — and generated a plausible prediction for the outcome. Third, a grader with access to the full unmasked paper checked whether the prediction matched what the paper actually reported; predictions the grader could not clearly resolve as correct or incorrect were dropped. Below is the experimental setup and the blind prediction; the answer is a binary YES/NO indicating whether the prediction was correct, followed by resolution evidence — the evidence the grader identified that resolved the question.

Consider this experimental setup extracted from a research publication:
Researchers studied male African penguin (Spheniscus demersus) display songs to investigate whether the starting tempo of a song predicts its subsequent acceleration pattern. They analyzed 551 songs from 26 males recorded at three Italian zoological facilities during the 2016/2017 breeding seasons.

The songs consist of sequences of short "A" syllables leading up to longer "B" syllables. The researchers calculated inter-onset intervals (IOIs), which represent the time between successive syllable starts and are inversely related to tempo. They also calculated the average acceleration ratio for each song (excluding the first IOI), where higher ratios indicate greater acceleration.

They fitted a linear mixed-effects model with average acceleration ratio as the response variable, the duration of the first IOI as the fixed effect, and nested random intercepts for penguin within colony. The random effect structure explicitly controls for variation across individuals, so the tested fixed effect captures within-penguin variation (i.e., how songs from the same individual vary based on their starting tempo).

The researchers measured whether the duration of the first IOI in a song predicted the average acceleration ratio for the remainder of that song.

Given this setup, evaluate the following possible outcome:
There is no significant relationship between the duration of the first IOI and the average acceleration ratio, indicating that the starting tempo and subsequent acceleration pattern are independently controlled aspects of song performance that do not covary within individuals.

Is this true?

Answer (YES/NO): NO